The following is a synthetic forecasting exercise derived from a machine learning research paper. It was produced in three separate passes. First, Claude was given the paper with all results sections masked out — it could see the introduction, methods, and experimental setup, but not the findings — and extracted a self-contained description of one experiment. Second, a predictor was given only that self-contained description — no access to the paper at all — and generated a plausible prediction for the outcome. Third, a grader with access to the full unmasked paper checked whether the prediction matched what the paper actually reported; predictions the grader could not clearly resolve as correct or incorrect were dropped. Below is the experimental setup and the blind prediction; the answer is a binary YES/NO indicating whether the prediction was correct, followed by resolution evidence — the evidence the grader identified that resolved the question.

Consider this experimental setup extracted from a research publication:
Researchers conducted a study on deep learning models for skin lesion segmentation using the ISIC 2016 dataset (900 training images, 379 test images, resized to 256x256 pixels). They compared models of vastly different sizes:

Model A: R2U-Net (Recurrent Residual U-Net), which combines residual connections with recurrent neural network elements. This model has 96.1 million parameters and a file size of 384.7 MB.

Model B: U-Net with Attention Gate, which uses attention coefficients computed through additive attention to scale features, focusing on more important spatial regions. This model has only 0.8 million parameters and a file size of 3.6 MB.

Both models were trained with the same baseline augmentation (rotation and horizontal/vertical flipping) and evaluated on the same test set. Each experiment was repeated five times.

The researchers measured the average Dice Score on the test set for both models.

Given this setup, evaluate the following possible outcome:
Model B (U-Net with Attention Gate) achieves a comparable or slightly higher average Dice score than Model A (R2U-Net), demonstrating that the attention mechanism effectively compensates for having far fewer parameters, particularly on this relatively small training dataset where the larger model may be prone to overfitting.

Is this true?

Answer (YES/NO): NO